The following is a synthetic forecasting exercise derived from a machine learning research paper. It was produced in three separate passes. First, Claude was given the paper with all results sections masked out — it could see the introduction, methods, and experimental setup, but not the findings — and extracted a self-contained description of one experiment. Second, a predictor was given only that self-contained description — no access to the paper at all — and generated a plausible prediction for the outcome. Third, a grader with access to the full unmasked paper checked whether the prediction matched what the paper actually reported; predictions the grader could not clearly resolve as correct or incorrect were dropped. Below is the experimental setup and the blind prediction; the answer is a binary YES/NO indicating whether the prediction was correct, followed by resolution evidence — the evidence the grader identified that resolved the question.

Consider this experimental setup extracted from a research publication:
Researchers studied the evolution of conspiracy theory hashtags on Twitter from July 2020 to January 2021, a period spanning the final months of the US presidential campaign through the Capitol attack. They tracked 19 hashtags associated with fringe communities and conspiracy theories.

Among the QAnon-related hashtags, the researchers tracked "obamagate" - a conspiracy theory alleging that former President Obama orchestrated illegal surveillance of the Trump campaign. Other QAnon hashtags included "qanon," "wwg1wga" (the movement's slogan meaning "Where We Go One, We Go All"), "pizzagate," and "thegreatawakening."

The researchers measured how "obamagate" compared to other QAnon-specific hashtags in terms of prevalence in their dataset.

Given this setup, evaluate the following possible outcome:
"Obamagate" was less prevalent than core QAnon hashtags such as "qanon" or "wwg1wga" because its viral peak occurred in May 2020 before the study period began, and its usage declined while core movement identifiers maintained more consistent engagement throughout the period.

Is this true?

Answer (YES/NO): NO